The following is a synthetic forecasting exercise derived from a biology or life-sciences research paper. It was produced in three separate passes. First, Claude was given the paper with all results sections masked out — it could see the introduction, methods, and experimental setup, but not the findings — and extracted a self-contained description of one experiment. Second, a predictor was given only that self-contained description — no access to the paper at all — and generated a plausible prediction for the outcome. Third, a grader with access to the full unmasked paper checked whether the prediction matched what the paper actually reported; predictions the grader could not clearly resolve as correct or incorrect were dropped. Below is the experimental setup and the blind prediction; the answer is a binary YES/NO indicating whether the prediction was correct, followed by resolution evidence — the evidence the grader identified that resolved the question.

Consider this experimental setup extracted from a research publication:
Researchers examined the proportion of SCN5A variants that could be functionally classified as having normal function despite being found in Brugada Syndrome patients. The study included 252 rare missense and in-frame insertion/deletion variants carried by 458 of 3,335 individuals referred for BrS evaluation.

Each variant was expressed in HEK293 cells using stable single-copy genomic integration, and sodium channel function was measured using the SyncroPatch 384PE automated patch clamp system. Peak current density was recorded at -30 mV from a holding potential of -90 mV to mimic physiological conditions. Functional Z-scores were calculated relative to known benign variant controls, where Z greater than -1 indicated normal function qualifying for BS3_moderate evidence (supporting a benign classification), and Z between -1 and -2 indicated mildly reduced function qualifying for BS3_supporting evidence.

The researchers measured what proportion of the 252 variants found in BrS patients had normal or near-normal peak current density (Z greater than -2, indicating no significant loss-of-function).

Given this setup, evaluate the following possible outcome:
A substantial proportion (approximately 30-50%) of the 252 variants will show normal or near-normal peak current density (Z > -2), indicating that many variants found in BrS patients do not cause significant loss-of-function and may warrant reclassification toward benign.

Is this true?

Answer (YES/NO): YES